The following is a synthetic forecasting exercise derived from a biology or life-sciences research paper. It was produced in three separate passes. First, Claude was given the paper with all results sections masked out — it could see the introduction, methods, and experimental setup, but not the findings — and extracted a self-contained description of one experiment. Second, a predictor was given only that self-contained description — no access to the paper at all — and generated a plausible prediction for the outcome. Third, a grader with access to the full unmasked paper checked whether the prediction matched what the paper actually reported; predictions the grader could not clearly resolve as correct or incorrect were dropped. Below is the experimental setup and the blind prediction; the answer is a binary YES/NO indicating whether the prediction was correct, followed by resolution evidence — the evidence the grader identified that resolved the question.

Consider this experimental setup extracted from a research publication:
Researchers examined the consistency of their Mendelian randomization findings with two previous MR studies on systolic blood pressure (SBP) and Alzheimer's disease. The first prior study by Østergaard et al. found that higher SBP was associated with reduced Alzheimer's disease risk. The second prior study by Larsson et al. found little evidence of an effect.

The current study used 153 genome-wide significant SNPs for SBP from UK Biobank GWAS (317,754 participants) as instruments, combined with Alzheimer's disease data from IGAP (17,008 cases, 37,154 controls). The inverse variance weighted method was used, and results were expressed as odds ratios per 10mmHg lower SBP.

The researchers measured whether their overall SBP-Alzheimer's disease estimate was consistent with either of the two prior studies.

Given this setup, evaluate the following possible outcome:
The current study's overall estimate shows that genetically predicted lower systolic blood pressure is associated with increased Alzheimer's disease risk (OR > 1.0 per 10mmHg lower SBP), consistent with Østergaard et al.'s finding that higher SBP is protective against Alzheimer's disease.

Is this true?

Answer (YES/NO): NO